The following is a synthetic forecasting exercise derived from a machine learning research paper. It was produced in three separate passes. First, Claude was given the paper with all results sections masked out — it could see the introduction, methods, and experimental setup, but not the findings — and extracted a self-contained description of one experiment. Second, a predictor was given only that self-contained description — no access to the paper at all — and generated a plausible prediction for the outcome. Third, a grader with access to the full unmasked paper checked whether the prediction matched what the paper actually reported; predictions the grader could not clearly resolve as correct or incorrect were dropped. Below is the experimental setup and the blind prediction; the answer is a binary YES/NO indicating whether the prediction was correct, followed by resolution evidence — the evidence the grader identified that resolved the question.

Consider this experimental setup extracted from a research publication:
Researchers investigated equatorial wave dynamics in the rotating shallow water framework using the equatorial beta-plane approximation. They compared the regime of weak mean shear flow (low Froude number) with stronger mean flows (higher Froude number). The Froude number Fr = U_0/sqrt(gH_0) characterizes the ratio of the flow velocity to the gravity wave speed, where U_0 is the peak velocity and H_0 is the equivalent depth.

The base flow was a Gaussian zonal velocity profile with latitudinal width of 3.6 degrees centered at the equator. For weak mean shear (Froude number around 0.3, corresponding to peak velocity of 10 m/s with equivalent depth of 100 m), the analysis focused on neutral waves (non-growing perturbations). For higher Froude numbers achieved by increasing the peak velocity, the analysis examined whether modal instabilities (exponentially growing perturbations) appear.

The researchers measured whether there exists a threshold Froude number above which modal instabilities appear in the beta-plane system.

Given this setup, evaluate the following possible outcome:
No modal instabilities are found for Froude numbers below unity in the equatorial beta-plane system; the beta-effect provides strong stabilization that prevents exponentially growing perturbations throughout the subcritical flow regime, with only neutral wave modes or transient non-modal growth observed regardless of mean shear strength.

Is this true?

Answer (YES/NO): NO